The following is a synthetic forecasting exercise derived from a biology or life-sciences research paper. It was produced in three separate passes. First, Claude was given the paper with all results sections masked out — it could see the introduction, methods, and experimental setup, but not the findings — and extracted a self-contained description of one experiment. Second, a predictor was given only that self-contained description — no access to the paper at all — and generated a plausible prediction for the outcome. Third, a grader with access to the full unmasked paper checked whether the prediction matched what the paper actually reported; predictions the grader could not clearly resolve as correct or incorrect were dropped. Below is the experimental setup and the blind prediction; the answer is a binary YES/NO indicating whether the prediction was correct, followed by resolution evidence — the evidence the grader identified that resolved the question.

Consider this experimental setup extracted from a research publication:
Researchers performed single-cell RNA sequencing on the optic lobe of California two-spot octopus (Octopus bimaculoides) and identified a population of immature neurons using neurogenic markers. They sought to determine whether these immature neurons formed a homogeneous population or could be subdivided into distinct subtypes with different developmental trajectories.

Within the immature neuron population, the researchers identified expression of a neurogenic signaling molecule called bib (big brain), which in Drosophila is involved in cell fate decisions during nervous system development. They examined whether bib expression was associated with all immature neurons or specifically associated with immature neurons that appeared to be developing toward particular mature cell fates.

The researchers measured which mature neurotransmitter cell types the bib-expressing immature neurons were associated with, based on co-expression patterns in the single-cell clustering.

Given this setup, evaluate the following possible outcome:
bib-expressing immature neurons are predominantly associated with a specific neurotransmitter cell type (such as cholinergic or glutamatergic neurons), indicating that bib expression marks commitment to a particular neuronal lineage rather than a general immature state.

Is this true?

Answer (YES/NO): YES